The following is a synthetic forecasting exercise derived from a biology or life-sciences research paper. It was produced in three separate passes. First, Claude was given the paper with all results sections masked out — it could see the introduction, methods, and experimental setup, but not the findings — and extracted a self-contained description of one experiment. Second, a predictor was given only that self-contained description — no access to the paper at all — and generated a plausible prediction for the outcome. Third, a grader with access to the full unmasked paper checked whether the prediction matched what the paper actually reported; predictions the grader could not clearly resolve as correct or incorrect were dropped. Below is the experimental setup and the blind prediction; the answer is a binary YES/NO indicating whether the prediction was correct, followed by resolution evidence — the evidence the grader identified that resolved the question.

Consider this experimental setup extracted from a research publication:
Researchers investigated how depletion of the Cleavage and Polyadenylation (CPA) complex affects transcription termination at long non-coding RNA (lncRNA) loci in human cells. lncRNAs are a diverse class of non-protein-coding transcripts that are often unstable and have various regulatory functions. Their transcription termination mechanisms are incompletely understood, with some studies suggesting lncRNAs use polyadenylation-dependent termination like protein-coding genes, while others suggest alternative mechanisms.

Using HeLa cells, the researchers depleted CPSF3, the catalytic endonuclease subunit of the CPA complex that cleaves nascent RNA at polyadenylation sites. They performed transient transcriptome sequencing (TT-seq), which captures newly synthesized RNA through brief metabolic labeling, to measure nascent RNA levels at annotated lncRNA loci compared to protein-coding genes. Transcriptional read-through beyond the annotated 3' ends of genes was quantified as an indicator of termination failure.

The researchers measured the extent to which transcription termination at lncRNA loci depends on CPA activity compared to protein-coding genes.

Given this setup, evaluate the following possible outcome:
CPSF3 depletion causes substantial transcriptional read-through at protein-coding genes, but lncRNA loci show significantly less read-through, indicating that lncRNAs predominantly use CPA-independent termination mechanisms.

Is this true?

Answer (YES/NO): NO